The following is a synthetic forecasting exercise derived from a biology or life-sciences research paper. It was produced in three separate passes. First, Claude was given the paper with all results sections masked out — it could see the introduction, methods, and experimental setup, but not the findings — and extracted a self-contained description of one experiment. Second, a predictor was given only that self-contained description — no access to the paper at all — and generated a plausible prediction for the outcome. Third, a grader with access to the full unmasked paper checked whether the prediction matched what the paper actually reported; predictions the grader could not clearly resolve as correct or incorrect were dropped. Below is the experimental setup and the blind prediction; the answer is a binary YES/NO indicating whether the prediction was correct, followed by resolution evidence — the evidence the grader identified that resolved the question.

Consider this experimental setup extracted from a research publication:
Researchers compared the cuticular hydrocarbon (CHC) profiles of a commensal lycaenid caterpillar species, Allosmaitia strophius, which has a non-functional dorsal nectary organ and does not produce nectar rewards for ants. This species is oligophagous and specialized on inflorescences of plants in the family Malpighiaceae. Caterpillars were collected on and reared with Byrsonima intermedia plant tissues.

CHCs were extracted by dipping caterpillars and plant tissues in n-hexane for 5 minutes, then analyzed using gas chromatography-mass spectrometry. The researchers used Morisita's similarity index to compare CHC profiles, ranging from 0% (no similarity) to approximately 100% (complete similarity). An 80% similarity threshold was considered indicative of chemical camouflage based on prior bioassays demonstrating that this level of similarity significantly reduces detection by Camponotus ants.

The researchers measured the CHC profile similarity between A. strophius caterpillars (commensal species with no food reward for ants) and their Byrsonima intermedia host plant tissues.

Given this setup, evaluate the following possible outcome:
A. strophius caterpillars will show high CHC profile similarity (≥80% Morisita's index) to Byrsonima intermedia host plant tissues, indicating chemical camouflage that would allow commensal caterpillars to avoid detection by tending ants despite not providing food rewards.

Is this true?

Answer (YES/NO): YES